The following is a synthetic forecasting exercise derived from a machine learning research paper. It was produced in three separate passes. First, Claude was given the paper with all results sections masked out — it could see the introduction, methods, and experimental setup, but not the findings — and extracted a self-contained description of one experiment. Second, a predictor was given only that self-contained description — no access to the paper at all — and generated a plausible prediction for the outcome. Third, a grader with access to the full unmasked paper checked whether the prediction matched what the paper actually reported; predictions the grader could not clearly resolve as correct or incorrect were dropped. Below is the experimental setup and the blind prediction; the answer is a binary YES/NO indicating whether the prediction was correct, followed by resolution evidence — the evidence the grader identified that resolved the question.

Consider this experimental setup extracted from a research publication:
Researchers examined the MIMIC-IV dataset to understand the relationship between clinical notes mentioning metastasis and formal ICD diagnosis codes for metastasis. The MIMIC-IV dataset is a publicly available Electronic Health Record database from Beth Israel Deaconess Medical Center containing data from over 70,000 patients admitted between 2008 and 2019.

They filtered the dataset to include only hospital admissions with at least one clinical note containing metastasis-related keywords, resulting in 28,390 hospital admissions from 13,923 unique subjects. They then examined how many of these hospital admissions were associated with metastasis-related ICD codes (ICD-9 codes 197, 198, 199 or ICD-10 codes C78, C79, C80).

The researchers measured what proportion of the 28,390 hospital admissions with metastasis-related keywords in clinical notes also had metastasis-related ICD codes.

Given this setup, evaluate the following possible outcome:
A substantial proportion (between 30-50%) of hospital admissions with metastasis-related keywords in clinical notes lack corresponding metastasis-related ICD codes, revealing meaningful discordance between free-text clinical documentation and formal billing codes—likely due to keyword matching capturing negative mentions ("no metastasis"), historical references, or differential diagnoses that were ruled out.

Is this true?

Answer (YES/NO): YES